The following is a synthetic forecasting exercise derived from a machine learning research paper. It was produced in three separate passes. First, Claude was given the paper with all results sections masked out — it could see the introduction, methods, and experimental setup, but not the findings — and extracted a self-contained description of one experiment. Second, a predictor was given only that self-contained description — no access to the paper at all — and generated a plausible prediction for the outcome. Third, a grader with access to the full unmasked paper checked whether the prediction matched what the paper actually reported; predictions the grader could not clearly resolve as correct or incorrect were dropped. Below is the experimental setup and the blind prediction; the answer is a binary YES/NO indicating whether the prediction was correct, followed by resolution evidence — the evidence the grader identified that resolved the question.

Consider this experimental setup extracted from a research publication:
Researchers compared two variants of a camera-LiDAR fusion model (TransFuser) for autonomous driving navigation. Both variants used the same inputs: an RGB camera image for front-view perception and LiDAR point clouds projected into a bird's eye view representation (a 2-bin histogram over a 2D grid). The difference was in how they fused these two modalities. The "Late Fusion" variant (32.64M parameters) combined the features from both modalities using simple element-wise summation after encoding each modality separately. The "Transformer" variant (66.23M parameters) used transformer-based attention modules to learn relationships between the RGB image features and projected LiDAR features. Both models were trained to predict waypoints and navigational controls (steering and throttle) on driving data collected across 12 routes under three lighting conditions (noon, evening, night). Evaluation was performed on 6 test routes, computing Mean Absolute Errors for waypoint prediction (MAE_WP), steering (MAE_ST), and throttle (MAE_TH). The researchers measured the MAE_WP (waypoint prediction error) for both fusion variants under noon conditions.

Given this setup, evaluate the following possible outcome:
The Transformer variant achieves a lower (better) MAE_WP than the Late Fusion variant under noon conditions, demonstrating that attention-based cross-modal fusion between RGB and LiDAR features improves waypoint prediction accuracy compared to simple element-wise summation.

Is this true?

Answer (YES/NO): YES